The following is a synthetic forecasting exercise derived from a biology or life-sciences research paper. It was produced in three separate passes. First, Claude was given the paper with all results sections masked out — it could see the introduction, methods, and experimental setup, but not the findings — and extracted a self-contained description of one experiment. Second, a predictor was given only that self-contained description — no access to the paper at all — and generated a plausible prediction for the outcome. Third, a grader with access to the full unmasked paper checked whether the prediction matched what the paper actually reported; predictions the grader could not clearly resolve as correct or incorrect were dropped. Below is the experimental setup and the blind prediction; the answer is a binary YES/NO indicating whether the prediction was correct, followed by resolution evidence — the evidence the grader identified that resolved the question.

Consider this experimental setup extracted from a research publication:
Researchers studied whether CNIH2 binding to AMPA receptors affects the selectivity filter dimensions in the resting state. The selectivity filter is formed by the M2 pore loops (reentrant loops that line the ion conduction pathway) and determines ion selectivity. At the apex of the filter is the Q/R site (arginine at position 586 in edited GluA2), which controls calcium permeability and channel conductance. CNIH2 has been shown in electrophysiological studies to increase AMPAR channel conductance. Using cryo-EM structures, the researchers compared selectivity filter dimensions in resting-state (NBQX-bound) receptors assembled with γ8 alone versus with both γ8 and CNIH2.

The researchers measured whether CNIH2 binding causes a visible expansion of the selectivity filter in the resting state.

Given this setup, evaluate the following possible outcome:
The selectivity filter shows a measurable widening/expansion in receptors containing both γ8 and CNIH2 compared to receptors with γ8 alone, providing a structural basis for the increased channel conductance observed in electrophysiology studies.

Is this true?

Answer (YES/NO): NO